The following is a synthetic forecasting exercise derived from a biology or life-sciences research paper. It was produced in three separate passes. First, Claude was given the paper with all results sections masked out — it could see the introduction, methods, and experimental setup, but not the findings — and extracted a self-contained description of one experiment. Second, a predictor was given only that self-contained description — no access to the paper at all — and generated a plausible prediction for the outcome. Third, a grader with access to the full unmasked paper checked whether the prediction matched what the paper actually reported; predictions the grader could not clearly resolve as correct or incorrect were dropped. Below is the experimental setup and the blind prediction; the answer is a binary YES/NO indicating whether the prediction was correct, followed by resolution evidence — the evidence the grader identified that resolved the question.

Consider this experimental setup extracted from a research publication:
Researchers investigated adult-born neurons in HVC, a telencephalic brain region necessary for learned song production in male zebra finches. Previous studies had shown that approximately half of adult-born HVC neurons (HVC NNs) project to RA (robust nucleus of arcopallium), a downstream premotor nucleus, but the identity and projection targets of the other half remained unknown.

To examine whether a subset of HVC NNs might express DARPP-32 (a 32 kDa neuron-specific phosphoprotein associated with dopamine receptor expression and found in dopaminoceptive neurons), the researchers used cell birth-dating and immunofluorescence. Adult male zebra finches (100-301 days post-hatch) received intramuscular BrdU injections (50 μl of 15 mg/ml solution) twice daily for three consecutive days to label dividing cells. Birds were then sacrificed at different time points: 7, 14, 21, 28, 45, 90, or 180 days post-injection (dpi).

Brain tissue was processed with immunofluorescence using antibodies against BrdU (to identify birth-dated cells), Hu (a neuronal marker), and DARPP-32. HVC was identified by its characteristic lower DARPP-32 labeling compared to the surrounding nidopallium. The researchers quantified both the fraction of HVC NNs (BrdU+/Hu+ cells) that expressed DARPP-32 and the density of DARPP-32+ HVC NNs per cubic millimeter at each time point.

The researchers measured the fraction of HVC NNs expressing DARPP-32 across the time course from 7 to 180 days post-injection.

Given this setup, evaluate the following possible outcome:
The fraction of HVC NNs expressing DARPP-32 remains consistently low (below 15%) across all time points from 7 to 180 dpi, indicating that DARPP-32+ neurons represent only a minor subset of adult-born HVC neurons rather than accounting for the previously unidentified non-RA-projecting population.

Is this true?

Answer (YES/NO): NO